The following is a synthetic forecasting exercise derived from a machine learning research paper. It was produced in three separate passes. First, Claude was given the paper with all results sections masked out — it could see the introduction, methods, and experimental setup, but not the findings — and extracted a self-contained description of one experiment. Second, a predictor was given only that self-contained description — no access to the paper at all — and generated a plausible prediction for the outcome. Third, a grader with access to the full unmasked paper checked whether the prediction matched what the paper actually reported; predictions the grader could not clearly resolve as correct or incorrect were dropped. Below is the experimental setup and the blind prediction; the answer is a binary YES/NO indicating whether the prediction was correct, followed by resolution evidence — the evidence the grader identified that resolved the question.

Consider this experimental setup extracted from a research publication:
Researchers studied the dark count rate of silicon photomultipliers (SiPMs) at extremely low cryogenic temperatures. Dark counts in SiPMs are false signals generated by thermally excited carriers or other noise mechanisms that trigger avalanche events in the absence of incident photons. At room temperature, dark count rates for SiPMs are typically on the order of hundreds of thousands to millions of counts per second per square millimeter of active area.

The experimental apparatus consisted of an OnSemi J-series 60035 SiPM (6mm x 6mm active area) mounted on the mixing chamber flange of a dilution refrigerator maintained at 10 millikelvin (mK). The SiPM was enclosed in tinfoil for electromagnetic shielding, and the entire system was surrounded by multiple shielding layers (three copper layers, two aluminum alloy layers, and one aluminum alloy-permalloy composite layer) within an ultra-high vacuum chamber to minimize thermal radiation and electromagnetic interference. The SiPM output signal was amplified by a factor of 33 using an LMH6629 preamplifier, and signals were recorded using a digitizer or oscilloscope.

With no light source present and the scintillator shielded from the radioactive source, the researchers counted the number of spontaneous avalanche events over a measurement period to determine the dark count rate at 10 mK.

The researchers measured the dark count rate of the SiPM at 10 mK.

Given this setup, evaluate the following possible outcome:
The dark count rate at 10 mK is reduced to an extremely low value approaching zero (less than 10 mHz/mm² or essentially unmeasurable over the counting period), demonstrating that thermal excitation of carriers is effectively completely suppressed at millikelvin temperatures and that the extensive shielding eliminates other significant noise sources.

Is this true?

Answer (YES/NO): YES